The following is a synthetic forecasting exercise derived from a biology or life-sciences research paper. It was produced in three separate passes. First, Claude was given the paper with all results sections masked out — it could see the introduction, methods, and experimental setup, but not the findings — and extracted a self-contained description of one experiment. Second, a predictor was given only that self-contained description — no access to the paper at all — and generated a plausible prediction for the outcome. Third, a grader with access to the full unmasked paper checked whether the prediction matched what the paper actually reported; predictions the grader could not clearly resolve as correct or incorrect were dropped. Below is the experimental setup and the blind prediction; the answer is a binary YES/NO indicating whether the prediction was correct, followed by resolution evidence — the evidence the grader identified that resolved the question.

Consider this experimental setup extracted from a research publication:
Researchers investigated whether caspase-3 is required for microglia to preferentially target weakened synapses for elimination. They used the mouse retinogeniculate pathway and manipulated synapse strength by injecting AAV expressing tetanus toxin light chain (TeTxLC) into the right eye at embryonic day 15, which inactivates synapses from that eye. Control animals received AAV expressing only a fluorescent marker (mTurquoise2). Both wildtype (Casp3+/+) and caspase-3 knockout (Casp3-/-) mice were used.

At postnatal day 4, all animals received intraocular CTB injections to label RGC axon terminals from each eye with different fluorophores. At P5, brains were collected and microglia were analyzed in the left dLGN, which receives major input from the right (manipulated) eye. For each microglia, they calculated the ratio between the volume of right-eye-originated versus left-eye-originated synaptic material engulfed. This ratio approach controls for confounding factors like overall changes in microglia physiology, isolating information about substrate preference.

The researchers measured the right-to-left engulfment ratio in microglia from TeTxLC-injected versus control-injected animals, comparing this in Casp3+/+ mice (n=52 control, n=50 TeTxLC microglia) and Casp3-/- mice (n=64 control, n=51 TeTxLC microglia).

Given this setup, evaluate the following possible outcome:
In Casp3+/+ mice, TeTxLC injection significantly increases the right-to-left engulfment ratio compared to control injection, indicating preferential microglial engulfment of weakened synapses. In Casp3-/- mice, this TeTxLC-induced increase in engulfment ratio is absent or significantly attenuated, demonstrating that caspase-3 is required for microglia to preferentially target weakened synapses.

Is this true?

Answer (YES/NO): YES